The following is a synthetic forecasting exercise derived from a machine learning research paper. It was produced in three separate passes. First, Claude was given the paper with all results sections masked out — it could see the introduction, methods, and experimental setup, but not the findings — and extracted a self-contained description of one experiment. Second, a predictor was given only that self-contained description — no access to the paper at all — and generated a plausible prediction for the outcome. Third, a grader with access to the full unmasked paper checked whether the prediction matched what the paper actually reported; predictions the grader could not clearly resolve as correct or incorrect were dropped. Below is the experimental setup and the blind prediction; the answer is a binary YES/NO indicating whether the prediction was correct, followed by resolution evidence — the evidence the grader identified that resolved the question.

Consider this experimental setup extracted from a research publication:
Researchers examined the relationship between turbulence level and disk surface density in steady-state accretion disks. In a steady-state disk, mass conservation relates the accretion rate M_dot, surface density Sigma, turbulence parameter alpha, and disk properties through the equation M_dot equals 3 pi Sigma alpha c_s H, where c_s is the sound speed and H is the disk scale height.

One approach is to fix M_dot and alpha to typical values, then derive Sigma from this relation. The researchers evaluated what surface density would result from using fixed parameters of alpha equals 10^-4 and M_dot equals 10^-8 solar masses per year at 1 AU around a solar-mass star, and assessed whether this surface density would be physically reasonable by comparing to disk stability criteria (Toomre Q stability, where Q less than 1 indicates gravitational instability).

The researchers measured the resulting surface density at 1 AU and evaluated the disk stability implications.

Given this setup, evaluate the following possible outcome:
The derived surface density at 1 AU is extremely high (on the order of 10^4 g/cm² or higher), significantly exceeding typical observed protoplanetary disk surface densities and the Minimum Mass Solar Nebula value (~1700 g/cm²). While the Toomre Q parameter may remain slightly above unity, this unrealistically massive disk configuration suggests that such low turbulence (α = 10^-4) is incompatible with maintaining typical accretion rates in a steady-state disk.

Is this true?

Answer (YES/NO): YES